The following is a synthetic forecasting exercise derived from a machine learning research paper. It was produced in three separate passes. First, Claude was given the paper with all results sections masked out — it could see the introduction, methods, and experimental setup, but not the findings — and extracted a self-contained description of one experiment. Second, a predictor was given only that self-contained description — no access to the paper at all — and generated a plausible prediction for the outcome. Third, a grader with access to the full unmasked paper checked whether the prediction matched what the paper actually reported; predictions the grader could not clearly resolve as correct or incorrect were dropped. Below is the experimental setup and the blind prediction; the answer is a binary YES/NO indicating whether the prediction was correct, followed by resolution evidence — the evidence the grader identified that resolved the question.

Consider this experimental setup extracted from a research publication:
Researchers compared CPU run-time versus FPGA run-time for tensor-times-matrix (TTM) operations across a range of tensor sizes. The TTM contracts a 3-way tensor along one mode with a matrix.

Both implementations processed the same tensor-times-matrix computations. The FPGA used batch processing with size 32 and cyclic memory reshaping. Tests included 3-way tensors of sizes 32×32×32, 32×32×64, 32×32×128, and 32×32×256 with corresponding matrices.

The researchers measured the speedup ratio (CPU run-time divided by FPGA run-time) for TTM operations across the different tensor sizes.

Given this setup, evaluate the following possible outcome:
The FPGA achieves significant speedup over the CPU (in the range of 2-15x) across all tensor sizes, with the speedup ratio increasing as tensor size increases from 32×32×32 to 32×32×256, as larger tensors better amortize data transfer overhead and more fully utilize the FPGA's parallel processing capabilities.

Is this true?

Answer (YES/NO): NO